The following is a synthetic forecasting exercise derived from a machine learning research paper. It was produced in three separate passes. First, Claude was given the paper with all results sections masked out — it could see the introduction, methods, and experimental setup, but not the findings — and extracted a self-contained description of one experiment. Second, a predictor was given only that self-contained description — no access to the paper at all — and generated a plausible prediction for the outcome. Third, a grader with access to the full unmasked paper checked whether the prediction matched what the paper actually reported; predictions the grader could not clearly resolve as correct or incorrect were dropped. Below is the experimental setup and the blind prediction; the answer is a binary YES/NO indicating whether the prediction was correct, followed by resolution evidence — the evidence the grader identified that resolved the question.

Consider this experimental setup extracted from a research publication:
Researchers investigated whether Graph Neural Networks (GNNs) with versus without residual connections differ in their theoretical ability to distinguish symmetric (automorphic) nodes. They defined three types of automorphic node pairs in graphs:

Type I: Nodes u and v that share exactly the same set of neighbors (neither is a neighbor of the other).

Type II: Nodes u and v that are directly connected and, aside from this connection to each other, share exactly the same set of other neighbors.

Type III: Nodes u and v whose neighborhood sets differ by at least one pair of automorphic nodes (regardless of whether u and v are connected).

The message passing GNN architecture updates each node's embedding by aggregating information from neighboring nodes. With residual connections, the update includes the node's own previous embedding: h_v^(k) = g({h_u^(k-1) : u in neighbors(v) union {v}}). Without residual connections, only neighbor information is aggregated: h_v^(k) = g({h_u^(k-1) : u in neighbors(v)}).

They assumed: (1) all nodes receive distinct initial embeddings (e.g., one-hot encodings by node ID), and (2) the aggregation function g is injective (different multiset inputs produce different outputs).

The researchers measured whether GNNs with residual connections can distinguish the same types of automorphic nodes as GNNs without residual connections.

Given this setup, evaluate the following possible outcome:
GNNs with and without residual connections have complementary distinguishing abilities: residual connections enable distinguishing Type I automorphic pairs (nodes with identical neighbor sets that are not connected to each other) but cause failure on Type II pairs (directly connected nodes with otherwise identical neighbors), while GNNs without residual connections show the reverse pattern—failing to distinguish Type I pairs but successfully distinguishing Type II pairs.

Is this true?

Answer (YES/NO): YES